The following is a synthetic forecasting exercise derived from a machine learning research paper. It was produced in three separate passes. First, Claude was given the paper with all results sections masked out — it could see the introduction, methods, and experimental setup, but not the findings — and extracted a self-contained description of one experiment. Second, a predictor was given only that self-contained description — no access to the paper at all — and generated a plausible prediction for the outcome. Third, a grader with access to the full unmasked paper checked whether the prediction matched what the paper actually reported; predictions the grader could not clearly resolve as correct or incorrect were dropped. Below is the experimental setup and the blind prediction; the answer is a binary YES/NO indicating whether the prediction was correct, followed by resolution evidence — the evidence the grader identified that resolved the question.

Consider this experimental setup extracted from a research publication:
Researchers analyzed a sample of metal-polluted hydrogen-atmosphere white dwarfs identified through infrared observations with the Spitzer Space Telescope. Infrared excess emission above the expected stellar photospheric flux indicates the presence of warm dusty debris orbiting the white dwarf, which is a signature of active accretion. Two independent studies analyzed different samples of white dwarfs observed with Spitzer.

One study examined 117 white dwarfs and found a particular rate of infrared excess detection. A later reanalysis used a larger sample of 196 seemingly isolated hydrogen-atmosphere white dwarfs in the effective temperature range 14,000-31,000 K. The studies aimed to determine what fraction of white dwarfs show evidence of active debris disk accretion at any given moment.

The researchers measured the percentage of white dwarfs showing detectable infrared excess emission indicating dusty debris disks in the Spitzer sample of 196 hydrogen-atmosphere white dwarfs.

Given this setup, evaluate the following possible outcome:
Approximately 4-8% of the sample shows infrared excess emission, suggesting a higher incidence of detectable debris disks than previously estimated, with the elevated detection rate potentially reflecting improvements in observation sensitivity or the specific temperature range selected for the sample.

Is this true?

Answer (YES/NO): NO